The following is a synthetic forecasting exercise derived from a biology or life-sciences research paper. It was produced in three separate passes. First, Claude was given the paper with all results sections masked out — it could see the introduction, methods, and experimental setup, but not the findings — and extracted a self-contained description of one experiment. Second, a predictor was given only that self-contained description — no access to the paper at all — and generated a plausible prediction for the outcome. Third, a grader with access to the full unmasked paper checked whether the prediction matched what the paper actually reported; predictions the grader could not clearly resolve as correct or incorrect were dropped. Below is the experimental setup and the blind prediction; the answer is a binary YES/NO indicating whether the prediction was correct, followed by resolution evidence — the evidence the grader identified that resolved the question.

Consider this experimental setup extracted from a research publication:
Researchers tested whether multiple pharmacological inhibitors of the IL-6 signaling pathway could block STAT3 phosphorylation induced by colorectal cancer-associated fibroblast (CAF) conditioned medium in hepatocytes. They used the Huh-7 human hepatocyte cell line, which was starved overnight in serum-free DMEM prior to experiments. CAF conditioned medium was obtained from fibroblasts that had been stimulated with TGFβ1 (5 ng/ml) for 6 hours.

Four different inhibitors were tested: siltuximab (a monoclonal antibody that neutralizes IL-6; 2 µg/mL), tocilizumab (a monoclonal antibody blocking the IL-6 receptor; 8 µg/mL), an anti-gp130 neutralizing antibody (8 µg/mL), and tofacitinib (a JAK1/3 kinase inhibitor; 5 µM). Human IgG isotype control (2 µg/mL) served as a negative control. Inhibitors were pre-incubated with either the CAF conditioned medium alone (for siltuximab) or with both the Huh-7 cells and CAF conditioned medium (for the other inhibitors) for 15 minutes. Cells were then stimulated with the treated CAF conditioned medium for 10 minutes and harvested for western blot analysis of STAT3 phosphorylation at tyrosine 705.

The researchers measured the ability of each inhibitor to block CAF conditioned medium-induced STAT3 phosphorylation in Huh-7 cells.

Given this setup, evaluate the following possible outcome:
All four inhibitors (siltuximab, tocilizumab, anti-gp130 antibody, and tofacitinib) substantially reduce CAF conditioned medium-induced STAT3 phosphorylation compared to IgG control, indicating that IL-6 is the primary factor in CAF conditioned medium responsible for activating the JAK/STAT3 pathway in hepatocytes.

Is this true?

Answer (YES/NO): NO